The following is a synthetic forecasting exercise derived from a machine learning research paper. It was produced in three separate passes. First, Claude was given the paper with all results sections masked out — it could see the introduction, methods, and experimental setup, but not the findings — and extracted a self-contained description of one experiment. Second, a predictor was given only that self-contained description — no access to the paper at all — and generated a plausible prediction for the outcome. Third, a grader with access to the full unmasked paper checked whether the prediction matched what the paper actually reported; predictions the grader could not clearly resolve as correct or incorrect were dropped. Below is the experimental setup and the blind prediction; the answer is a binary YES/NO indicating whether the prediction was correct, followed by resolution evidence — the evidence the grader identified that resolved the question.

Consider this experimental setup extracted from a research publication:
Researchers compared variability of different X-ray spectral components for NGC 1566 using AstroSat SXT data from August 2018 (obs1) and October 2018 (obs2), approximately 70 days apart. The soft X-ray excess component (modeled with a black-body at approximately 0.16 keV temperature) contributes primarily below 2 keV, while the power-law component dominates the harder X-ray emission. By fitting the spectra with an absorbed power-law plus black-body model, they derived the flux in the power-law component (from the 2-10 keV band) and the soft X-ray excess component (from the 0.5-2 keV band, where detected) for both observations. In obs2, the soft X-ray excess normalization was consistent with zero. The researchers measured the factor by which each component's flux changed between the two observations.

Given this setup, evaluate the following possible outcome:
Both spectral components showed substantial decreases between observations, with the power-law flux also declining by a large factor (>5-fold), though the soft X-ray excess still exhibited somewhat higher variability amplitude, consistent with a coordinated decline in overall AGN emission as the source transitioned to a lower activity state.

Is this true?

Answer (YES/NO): NO